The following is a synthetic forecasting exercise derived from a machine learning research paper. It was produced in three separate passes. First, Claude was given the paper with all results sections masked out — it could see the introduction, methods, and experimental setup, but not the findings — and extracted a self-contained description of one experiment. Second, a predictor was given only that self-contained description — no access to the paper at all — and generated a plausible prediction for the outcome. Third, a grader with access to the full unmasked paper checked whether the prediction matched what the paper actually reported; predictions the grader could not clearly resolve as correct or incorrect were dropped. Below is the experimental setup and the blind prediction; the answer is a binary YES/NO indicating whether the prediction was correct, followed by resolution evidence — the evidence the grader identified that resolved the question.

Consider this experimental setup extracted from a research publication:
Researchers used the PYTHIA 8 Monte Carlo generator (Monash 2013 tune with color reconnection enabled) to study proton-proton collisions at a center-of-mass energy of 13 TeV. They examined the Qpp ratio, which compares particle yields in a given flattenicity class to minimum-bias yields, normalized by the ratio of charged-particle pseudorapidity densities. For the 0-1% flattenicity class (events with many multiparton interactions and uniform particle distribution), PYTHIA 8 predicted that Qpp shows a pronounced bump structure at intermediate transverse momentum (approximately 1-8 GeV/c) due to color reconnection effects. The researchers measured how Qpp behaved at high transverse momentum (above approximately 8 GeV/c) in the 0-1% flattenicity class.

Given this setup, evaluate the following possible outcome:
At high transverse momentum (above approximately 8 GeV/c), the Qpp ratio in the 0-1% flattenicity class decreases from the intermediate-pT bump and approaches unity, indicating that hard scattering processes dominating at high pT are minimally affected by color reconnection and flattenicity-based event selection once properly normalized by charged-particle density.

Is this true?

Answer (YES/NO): YES